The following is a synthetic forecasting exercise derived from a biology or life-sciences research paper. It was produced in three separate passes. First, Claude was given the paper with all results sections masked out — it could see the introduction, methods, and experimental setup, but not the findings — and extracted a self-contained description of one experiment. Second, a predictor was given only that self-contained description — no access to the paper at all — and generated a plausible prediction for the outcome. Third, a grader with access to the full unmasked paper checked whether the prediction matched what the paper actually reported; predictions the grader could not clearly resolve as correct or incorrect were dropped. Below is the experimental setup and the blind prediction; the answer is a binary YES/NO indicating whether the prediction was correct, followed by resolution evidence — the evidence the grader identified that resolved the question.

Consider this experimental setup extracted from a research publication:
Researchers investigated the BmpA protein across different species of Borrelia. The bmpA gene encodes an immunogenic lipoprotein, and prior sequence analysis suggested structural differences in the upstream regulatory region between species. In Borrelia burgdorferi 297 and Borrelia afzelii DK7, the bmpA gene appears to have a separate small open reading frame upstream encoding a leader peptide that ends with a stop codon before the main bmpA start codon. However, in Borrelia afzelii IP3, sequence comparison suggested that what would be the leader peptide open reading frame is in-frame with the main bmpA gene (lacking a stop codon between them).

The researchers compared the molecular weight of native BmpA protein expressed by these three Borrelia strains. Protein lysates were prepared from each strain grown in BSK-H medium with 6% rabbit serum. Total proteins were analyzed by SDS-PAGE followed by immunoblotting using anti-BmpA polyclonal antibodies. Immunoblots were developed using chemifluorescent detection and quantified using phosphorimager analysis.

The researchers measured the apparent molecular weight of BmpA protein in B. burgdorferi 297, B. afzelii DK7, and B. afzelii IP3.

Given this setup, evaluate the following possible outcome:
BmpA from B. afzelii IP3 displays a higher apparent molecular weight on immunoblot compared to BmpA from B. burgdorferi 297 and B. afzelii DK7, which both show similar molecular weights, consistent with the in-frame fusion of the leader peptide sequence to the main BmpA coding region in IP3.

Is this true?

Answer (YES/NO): YES